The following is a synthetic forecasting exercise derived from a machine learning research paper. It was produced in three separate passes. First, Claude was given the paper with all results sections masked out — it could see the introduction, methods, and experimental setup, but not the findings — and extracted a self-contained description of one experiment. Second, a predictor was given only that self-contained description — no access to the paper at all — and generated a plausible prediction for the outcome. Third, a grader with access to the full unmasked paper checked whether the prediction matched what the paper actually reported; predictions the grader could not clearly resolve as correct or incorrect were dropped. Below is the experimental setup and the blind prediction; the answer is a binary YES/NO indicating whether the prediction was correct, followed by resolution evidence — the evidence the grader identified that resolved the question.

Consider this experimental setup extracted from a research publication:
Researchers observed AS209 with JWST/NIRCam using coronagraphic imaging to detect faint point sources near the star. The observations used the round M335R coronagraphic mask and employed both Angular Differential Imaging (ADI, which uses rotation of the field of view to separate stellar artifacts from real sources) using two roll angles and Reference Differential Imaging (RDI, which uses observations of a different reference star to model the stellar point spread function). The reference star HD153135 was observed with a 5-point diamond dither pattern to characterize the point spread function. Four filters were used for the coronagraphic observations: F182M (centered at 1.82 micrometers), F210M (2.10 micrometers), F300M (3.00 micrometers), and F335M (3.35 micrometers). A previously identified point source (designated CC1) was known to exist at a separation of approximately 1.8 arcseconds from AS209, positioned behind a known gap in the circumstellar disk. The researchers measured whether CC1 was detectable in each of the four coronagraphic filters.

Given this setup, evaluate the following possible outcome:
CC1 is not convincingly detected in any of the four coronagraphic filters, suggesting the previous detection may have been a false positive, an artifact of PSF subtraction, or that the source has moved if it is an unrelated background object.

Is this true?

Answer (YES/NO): NO